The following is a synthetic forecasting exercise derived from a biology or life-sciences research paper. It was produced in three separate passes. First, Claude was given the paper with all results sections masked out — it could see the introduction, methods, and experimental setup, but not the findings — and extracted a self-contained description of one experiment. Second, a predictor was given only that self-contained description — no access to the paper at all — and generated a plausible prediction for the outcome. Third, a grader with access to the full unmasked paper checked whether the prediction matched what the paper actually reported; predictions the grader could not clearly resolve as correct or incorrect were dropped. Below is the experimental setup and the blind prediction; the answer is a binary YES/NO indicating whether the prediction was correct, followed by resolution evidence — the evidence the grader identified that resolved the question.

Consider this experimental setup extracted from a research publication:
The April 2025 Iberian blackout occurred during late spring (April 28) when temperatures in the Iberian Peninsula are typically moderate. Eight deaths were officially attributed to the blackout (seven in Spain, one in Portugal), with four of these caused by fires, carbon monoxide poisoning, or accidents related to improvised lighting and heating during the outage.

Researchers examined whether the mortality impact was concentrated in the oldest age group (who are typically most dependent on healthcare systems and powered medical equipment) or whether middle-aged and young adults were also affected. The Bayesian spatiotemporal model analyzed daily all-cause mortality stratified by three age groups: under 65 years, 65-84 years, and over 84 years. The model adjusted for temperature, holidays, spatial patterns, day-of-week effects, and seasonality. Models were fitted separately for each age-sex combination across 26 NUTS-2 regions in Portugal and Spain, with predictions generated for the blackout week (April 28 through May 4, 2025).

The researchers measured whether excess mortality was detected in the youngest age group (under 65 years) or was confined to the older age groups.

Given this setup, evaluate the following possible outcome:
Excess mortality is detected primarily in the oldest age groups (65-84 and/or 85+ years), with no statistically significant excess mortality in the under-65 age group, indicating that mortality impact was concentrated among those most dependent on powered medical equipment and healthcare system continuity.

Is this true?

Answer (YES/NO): NO